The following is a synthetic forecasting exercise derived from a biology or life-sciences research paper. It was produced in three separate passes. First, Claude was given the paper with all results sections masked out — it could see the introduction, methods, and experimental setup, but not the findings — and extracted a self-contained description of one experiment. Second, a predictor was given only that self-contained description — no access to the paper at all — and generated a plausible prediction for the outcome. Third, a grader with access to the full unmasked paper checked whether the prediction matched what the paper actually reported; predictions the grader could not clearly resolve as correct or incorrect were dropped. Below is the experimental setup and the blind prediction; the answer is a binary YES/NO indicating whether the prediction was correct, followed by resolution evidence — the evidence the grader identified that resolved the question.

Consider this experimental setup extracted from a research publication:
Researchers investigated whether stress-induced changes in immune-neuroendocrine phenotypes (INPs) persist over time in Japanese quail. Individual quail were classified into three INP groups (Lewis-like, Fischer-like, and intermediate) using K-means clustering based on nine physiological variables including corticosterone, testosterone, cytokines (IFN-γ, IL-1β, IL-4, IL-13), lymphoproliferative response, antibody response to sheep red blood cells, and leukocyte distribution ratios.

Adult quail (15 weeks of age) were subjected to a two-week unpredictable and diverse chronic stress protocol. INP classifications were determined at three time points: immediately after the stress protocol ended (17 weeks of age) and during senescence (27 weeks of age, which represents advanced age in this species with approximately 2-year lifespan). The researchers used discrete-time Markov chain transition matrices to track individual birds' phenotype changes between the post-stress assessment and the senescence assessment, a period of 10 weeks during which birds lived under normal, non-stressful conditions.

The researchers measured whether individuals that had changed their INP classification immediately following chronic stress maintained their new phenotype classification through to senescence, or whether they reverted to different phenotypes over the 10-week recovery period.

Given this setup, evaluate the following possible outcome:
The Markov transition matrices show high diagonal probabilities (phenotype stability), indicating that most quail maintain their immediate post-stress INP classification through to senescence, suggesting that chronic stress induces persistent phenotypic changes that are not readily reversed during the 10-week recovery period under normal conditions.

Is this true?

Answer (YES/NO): NO